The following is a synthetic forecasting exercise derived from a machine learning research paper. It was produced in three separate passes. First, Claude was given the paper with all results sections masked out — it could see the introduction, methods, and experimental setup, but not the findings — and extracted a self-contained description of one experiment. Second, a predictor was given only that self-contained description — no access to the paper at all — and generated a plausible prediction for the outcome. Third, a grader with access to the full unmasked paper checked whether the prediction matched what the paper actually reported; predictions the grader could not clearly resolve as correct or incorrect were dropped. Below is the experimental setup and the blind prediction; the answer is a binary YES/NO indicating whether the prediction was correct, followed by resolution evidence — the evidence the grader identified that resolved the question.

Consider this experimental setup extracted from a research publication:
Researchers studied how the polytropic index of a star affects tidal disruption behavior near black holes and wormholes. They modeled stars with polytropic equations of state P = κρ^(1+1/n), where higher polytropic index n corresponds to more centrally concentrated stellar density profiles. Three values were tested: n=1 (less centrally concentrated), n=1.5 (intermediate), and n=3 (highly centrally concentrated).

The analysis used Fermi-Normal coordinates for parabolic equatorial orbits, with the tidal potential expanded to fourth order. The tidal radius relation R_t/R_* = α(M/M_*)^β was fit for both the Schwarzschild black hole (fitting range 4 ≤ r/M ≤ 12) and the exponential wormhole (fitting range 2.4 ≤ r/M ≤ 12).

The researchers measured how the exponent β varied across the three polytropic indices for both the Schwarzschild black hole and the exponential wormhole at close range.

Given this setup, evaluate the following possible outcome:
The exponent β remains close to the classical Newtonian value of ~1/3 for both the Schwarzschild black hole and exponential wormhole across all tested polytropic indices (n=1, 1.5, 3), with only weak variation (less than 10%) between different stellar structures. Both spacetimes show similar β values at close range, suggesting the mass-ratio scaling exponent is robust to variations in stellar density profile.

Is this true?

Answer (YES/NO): NO